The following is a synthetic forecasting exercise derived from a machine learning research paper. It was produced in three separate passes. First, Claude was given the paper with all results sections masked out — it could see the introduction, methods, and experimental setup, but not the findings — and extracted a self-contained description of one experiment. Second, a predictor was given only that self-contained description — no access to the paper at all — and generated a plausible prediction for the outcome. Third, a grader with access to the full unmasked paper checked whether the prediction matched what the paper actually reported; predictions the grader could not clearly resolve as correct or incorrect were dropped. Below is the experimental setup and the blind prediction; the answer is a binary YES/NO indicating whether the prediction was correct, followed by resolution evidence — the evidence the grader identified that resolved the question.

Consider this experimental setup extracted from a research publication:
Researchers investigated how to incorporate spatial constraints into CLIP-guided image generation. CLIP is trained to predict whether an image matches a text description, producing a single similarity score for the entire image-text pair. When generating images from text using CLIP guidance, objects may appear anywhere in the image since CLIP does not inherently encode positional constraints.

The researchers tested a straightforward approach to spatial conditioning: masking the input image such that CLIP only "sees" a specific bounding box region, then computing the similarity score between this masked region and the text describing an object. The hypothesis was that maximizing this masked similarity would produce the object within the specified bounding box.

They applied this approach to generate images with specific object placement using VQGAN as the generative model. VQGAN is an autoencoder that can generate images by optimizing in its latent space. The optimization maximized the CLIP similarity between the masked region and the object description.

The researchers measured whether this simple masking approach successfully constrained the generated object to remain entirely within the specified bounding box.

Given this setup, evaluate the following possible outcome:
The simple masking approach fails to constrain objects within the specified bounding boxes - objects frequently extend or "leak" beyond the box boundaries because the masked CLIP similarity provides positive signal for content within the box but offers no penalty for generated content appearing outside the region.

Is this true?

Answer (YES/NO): YES